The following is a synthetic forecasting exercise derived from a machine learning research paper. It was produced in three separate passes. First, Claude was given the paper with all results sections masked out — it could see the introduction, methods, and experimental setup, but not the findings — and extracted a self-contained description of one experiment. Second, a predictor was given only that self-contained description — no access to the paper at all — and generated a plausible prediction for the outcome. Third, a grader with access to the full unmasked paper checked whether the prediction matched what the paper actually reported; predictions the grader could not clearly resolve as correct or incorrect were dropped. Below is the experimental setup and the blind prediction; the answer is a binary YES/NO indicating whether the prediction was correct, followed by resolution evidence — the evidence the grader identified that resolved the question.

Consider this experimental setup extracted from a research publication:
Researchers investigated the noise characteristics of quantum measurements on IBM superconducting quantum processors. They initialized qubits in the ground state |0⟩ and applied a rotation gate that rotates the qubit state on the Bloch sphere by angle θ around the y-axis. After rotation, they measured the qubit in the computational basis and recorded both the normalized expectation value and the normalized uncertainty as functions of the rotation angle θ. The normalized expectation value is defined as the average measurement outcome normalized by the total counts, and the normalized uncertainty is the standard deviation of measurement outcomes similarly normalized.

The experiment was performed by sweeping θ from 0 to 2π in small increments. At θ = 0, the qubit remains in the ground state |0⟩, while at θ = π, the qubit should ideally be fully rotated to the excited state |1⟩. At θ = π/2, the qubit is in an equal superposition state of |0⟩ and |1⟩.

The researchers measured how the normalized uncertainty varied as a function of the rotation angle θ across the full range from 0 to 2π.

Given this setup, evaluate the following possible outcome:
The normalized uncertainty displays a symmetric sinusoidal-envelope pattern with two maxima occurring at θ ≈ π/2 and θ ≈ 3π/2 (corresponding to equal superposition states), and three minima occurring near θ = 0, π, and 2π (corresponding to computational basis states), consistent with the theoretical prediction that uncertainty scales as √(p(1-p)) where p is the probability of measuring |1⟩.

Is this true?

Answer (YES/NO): NO